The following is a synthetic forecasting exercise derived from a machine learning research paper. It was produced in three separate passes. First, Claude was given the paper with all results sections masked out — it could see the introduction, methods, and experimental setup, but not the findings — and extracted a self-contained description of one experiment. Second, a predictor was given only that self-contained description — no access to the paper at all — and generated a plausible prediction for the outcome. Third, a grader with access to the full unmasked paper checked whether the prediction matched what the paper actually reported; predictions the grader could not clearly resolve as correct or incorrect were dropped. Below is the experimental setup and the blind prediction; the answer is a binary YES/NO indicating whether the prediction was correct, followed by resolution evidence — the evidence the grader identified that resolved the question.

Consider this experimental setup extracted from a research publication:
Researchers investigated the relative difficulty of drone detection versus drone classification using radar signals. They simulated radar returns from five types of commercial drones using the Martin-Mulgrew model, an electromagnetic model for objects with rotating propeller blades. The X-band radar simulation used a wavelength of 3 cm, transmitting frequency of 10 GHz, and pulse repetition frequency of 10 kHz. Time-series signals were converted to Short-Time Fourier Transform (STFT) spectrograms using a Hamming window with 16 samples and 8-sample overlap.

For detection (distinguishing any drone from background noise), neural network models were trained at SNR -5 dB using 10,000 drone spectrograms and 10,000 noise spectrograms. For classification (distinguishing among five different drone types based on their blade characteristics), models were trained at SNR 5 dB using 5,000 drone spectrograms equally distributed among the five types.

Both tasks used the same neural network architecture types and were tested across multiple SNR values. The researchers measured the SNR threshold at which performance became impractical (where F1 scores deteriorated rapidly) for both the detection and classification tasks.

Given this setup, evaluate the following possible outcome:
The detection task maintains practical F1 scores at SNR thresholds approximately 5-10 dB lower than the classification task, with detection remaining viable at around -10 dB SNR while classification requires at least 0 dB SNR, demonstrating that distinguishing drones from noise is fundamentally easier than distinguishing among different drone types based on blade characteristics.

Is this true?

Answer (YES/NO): NO